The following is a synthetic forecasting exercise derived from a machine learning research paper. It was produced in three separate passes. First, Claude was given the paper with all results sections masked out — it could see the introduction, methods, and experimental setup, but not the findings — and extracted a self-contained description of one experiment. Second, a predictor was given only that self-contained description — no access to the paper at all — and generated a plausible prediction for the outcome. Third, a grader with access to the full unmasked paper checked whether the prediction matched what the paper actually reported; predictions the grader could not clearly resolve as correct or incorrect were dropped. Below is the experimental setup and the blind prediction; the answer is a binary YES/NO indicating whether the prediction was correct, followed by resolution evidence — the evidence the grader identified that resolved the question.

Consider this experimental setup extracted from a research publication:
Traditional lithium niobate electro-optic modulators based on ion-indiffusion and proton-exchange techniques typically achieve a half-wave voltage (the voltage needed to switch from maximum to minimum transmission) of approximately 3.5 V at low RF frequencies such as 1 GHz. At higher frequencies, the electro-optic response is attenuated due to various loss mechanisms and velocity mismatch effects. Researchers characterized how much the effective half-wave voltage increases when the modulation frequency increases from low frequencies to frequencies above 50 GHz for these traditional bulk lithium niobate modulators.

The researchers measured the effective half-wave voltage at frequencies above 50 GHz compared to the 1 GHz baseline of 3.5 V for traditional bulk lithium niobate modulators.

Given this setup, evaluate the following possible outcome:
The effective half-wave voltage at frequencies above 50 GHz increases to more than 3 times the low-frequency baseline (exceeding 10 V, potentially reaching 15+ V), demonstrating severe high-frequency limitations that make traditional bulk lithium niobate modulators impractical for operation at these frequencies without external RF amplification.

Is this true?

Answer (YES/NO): NO